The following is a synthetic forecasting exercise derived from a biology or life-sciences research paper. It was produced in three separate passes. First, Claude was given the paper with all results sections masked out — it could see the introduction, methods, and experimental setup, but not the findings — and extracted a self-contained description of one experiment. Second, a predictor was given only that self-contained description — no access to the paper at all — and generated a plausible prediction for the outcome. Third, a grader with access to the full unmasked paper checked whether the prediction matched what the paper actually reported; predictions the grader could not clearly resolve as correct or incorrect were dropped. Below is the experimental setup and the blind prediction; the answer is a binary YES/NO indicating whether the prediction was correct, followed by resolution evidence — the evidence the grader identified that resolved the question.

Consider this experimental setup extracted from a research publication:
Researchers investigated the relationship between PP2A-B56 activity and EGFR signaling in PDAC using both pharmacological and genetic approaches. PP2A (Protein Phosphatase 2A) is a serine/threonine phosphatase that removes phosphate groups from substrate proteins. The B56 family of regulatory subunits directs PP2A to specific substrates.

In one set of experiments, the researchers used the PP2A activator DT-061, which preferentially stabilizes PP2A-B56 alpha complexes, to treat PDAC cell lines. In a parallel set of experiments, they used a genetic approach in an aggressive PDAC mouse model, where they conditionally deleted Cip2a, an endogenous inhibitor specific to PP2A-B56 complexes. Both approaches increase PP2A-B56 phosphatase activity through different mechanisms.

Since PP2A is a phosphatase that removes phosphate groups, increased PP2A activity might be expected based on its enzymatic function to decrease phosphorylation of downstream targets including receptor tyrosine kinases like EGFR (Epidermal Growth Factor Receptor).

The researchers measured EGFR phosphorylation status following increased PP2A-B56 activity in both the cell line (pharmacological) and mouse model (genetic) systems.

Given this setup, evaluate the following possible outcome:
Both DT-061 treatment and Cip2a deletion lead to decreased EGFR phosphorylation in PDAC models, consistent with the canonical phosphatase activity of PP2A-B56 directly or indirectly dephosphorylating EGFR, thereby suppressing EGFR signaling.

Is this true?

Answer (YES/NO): NO